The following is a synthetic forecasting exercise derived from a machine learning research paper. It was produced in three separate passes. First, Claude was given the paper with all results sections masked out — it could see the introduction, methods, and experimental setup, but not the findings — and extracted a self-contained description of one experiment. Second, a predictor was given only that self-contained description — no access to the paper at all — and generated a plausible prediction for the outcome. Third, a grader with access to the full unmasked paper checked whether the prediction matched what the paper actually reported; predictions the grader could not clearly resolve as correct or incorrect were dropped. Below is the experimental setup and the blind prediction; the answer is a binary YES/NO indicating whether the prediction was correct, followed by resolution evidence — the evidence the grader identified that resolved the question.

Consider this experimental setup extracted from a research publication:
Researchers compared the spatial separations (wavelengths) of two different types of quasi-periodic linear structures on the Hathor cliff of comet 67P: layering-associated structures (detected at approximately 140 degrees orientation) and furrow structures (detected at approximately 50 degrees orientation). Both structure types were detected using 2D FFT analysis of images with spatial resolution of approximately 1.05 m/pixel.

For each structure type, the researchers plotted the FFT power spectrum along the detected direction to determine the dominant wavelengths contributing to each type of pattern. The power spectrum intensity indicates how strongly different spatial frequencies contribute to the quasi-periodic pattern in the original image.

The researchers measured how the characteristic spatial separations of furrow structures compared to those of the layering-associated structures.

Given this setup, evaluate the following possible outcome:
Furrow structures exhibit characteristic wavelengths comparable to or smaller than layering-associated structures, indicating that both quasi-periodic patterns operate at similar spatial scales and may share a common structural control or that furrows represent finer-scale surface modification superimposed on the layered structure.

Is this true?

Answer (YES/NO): YES